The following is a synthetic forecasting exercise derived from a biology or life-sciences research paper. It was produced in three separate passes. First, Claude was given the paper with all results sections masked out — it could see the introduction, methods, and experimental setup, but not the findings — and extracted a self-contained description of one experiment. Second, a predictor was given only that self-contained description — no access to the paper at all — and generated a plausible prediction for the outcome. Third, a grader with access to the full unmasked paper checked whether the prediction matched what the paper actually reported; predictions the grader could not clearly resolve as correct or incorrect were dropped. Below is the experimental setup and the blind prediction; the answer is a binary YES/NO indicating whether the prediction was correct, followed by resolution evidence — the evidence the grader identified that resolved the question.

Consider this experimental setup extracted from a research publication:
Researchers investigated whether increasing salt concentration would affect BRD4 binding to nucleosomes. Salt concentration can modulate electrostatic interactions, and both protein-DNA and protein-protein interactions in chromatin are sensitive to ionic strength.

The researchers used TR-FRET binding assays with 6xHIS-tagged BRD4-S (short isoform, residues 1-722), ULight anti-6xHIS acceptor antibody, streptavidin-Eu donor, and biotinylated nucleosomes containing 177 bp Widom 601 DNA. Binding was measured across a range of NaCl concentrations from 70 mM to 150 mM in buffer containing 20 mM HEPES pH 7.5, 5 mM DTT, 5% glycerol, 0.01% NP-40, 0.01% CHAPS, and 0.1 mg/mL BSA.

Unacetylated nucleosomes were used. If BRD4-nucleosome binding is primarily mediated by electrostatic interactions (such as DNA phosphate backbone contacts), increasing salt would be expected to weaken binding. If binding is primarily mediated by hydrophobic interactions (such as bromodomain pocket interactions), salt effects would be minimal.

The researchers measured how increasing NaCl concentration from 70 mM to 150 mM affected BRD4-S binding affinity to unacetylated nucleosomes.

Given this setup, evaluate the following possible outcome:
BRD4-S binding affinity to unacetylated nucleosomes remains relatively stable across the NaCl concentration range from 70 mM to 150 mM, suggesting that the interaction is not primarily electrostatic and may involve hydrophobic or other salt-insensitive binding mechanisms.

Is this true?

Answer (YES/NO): NO